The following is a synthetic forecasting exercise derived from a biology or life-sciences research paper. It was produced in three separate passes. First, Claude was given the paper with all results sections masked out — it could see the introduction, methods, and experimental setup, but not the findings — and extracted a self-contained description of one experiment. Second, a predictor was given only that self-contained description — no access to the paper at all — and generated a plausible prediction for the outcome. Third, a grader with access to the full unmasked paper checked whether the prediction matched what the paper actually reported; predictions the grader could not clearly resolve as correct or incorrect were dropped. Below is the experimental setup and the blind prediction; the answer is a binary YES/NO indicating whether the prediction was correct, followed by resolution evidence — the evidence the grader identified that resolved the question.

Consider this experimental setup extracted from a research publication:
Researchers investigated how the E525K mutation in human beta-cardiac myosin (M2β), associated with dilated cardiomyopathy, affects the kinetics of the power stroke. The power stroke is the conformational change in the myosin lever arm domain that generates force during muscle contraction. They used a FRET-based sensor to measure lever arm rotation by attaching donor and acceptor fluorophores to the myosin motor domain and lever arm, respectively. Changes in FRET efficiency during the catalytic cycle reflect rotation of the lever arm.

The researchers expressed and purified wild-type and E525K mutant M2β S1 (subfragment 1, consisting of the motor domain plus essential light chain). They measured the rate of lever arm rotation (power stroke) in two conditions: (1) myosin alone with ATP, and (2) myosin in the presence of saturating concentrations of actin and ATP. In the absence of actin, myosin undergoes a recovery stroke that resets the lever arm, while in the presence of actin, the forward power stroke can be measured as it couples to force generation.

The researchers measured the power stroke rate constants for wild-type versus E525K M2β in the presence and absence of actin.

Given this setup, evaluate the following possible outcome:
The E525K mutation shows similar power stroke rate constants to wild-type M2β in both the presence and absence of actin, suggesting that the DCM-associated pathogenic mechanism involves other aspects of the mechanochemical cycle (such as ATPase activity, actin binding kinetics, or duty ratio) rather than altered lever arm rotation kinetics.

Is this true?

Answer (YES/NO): NO